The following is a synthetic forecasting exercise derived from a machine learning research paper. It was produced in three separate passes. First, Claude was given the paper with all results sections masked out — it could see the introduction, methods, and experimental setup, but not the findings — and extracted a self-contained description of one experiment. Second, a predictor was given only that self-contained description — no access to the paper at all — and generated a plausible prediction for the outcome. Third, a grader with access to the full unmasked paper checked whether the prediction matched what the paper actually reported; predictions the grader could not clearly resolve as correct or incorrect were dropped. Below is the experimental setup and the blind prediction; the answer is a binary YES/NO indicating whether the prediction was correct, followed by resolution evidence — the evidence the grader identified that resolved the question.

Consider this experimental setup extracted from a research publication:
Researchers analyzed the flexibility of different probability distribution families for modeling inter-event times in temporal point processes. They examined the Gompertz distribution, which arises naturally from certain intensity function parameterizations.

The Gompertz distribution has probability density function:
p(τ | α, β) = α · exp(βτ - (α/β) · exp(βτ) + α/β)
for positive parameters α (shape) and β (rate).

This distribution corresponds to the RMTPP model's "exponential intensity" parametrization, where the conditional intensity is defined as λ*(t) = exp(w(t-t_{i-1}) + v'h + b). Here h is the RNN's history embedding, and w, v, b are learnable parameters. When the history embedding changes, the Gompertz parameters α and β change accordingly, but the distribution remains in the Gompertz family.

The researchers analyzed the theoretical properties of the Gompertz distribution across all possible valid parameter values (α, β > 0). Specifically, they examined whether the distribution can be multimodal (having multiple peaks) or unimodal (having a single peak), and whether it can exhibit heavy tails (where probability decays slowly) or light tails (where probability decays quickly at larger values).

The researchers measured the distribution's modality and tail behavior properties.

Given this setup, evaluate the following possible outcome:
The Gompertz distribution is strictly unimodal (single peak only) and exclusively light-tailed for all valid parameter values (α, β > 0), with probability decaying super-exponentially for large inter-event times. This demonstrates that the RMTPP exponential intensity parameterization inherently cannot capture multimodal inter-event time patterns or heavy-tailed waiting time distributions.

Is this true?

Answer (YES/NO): YES